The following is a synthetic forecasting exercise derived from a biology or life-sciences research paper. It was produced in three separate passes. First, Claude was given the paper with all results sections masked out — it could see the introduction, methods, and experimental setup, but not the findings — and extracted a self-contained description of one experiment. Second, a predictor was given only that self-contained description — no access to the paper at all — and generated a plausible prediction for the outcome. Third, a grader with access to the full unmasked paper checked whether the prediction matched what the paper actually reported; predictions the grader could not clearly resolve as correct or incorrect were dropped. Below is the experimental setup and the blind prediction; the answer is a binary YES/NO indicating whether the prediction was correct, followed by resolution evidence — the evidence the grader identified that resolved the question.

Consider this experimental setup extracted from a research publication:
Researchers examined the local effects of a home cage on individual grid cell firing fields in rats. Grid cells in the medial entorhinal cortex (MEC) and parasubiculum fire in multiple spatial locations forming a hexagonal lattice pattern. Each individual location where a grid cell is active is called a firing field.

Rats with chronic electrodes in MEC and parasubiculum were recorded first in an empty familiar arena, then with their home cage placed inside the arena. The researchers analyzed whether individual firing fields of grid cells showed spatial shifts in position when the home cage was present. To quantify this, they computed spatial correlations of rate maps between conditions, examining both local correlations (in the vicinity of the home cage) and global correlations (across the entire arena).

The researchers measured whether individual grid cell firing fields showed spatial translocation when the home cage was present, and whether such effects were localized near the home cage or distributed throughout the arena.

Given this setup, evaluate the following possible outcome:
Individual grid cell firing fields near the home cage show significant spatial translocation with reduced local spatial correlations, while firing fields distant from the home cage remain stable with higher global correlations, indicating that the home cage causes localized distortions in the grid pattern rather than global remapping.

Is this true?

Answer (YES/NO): YES